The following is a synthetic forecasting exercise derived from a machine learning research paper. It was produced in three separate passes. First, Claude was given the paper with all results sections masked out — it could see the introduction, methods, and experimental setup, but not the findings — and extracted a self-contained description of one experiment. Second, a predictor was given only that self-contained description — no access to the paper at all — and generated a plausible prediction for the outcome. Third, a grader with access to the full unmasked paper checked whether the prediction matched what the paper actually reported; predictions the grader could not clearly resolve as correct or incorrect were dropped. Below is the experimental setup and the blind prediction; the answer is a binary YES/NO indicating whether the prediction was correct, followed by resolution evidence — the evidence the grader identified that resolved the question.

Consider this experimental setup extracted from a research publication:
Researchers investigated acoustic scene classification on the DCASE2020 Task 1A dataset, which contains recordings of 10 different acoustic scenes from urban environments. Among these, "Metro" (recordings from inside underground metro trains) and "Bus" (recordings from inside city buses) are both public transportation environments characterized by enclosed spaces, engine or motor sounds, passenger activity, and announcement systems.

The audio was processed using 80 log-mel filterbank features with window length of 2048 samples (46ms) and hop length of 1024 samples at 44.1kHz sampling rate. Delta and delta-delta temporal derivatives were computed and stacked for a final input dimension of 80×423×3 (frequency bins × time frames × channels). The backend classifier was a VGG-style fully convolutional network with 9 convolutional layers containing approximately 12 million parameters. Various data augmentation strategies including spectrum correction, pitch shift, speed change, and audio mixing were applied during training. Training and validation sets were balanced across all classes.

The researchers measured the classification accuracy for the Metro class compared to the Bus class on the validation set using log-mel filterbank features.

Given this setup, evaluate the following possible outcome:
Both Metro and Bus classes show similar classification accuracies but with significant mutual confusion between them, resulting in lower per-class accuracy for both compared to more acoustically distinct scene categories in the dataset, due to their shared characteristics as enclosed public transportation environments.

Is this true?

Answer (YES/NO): NO